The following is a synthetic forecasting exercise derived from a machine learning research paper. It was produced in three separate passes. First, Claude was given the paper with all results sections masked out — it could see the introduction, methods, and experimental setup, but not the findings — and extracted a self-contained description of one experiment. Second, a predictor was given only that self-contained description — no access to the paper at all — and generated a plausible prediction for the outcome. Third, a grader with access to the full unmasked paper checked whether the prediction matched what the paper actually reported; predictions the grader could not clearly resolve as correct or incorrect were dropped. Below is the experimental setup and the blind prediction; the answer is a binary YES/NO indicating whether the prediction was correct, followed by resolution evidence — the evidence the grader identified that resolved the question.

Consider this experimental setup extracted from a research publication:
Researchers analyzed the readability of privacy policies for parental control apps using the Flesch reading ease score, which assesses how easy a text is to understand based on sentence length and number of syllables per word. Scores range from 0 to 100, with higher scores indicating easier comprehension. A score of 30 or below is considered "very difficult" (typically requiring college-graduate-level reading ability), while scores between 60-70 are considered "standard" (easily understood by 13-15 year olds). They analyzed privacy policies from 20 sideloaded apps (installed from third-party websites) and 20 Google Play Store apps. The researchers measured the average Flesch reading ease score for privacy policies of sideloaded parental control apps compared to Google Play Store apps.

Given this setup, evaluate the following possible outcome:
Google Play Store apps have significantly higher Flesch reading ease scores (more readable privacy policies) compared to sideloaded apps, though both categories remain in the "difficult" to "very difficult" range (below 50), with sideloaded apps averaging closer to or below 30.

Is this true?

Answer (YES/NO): NO